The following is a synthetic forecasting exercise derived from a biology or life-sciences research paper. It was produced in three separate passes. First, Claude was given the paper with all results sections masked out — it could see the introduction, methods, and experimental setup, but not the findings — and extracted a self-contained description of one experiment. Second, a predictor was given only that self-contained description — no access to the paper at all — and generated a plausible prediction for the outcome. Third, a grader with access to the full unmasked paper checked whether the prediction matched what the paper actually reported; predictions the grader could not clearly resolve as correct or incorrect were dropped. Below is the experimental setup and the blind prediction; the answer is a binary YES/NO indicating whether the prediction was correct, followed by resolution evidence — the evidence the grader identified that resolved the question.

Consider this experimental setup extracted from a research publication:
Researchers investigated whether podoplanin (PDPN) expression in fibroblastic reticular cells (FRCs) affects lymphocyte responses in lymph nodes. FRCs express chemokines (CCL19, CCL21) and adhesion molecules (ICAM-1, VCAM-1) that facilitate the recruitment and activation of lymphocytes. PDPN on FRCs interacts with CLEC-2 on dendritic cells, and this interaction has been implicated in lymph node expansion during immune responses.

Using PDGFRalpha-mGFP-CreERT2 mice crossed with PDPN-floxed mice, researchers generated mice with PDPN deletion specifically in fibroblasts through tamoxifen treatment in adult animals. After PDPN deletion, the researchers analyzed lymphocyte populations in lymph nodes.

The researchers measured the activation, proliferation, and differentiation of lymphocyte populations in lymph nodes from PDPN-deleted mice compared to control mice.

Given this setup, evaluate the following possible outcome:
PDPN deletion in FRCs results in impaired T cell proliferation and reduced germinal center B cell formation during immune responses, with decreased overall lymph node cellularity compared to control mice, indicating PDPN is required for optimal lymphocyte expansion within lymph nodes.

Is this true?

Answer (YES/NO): NO